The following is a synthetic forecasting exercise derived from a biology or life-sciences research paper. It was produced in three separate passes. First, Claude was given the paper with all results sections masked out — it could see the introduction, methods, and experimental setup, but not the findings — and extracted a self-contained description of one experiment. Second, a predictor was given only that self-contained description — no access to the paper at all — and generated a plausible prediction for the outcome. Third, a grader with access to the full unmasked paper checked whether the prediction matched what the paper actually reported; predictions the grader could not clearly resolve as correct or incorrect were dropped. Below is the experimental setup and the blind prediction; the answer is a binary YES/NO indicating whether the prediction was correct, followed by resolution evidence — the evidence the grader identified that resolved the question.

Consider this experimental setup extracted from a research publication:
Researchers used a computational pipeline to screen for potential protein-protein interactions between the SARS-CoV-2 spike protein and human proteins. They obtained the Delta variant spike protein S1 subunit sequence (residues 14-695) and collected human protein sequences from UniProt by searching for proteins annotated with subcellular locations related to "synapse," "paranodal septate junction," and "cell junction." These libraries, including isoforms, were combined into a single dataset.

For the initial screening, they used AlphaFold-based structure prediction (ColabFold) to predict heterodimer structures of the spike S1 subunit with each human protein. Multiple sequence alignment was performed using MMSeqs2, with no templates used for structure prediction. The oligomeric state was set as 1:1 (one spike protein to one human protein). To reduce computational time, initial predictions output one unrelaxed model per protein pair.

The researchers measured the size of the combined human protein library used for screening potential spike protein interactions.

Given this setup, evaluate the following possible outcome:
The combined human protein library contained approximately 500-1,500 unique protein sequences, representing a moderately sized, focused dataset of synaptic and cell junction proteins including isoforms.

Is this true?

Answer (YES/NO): NO